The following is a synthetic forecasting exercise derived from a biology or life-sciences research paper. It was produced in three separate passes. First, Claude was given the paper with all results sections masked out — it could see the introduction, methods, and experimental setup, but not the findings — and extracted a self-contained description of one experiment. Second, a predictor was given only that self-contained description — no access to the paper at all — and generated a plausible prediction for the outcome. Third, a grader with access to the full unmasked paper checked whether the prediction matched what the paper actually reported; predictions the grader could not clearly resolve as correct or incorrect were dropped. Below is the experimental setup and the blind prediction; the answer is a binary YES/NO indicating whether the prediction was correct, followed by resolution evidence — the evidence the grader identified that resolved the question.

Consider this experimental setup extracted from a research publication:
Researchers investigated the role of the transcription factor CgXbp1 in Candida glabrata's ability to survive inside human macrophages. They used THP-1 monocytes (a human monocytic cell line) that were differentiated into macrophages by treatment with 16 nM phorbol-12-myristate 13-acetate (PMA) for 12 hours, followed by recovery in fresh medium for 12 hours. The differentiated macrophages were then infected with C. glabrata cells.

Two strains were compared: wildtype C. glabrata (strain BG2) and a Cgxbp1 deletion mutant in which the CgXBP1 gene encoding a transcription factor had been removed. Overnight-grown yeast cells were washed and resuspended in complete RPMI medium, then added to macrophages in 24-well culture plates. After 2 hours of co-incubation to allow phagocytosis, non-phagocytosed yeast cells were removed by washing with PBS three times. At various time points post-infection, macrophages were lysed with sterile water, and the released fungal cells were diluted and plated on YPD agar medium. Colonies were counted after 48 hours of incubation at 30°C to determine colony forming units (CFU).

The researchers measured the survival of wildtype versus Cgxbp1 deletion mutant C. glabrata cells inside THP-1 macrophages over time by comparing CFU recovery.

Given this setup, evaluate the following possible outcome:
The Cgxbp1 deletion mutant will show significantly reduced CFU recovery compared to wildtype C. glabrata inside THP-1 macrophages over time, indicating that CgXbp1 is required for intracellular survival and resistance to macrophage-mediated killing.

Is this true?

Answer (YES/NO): YES